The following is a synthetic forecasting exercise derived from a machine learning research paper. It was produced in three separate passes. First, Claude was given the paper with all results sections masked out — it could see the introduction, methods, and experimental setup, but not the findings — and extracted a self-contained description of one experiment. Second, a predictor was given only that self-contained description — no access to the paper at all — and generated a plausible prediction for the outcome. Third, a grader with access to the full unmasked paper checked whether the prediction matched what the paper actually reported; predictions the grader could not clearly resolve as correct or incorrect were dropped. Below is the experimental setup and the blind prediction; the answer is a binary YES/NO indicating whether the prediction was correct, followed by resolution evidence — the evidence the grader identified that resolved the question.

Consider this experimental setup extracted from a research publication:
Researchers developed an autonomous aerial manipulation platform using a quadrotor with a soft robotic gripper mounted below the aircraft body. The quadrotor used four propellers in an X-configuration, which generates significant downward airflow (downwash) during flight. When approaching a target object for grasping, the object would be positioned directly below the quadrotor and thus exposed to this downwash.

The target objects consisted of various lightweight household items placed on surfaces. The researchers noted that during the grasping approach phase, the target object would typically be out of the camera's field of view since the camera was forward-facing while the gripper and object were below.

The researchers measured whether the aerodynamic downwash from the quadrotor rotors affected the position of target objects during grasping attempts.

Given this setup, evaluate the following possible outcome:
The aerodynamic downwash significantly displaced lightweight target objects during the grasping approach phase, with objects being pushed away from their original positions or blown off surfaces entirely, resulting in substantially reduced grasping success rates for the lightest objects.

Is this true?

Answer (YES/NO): NO